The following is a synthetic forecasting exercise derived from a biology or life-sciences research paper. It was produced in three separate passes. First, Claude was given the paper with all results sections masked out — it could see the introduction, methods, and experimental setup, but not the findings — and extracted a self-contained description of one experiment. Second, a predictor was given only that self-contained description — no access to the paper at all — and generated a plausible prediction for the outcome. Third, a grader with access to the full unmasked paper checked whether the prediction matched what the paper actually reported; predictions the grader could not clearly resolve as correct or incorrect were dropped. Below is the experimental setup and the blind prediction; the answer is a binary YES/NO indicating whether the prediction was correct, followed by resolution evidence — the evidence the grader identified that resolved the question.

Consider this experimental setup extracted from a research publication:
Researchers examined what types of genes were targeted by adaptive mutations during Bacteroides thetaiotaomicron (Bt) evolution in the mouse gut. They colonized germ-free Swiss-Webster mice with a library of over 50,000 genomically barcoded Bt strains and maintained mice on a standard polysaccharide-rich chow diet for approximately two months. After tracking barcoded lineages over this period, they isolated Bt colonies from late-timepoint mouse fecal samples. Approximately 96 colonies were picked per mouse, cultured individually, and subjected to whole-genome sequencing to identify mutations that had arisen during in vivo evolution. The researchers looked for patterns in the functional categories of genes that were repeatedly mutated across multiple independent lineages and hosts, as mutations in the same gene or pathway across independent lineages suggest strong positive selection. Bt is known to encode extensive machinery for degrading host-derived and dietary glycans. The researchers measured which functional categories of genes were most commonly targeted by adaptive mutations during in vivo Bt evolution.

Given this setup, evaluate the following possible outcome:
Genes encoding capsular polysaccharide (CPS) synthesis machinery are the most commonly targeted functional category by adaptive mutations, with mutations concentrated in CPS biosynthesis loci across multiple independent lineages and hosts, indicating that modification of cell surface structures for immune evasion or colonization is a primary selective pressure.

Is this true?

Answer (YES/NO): NO